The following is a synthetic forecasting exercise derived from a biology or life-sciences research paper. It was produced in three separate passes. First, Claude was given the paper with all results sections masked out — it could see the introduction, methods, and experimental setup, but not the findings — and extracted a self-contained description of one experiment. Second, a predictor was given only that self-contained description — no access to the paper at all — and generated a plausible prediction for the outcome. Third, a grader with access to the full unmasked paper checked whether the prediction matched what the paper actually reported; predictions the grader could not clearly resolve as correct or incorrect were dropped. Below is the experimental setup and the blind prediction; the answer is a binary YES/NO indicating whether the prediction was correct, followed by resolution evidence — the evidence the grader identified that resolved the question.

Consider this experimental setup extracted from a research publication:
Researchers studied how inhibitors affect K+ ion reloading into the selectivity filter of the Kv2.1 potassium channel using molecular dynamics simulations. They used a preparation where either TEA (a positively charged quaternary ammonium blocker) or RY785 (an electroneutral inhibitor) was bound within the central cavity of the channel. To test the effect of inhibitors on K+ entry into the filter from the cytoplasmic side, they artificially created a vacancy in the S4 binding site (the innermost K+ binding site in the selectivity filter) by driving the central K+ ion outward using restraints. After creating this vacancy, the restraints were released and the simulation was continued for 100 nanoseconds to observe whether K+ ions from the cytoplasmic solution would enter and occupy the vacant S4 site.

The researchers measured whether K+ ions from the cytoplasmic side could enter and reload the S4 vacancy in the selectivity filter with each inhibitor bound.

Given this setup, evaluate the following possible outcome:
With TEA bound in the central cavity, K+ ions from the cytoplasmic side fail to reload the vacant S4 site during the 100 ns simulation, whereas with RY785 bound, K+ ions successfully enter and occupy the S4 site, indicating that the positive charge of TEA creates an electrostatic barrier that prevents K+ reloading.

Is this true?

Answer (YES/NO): NO